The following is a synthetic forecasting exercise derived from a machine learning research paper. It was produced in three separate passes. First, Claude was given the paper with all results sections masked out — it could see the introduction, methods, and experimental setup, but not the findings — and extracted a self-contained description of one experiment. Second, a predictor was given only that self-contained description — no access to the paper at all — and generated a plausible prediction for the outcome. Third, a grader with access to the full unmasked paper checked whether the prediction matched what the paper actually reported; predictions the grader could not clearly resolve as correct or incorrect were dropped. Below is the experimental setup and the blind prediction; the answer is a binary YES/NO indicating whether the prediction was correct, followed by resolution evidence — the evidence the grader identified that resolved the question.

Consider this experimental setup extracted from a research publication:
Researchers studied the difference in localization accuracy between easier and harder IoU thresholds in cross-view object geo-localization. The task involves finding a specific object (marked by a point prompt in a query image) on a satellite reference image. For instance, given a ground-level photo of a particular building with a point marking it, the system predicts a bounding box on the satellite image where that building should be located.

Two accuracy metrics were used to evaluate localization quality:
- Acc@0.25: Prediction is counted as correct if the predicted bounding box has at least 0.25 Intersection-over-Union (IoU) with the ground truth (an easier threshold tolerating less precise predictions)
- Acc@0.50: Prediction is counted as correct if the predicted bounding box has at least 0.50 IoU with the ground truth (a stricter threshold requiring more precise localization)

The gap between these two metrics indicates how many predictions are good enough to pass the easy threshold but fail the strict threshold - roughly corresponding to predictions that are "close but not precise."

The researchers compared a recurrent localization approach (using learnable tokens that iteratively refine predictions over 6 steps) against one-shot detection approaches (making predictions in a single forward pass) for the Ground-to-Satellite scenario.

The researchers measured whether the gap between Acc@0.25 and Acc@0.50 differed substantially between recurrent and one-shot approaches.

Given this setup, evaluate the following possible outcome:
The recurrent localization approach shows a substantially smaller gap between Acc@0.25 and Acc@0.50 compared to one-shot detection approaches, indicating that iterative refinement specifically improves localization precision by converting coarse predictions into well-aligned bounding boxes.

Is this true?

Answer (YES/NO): NO